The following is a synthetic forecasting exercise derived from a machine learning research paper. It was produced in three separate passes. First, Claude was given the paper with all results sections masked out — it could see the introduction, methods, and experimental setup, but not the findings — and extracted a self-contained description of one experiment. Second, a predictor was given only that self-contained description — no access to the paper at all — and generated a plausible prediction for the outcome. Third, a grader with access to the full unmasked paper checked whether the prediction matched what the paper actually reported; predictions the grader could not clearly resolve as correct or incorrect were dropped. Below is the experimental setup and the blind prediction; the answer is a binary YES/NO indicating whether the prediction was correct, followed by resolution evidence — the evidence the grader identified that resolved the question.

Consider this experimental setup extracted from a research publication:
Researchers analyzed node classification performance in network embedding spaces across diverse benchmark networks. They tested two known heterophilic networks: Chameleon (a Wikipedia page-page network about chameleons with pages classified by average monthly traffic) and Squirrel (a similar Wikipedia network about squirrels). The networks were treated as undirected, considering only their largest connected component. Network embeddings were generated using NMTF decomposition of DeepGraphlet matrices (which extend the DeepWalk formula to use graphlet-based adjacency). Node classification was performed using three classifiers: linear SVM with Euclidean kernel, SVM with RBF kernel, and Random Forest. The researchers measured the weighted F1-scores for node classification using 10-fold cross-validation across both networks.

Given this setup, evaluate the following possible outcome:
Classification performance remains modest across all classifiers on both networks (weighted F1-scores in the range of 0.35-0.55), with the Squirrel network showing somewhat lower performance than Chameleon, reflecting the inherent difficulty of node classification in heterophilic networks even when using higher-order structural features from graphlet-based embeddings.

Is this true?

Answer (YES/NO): NO